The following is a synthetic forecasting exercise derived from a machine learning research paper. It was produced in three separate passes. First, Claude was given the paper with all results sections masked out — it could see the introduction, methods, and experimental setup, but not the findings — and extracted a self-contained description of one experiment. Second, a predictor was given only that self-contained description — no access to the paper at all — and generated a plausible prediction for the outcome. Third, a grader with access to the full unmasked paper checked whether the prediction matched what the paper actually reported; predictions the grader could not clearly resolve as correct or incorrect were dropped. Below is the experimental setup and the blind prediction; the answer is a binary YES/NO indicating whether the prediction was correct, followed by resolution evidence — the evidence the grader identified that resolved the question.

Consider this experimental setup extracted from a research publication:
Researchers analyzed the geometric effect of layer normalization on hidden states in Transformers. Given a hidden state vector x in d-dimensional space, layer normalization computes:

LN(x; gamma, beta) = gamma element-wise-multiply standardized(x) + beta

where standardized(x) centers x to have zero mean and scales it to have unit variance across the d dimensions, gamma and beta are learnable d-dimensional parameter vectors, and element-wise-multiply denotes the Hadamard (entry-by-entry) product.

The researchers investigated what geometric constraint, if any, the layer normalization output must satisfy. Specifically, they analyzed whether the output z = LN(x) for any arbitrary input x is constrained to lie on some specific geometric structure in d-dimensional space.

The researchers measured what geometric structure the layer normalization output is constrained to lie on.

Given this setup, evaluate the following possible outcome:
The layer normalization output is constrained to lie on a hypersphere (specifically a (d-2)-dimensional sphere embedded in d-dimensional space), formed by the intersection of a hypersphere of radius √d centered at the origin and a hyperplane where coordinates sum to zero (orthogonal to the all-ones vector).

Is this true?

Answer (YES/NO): NO